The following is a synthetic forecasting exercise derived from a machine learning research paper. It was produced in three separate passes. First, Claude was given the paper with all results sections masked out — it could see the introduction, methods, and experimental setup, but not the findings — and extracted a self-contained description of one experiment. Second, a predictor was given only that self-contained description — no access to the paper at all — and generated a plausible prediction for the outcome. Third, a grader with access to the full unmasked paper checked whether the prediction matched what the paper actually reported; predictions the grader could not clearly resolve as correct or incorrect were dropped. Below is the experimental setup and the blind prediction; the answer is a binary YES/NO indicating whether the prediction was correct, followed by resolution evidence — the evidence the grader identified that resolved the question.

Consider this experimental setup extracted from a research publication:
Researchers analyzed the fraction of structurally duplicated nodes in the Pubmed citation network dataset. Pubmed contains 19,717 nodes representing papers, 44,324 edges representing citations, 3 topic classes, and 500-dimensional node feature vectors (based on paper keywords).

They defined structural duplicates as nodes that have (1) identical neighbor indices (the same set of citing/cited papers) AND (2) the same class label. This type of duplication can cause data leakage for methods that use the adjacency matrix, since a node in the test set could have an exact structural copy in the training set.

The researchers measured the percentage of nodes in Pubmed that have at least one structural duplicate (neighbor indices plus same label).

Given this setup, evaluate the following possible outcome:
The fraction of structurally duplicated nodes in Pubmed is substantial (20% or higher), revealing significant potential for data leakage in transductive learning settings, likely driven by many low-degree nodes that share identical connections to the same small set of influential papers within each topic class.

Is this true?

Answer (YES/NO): YES